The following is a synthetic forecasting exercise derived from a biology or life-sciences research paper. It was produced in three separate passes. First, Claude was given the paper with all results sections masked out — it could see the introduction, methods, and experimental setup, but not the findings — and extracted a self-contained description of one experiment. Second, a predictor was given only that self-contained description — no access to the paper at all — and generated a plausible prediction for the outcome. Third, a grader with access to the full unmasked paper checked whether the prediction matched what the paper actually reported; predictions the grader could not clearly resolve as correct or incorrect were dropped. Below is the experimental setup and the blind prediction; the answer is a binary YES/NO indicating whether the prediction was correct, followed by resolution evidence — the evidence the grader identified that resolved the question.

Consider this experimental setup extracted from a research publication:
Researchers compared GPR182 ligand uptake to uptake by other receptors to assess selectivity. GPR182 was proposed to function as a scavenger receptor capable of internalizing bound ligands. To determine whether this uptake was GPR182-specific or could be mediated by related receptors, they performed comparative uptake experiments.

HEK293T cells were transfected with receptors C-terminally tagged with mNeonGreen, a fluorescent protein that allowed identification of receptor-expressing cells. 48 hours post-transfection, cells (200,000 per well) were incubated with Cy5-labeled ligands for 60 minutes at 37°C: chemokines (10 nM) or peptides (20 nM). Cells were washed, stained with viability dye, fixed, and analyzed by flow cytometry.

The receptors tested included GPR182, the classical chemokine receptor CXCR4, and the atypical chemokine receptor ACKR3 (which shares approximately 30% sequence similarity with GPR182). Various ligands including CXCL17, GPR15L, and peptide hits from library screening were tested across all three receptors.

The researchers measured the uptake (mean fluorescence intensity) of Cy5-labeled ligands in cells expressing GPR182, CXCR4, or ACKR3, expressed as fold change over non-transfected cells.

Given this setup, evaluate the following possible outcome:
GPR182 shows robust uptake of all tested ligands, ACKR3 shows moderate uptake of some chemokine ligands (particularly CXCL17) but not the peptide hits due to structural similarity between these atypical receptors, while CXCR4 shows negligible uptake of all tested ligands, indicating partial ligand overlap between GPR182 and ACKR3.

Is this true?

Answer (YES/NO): NO